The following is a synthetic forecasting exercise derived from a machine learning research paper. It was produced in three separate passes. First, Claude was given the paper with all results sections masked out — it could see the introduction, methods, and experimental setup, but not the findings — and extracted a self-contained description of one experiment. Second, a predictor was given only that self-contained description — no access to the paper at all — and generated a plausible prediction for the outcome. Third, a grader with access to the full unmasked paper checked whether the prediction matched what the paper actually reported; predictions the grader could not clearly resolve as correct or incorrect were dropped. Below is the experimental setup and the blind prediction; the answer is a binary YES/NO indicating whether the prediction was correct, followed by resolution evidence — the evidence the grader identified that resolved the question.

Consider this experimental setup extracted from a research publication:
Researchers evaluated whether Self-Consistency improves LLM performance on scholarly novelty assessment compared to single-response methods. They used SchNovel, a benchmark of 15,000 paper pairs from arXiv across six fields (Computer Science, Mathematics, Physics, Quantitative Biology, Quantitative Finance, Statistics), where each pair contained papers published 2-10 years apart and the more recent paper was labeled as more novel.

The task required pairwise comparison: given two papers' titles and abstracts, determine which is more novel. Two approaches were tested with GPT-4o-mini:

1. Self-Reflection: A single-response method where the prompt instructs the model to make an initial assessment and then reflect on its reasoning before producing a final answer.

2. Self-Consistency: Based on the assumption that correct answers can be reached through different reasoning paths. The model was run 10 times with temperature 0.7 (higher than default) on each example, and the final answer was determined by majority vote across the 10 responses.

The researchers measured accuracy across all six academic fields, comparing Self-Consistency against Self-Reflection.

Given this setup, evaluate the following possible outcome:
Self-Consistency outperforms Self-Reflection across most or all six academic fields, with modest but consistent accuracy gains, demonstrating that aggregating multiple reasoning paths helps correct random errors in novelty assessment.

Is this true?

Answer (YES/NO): YES